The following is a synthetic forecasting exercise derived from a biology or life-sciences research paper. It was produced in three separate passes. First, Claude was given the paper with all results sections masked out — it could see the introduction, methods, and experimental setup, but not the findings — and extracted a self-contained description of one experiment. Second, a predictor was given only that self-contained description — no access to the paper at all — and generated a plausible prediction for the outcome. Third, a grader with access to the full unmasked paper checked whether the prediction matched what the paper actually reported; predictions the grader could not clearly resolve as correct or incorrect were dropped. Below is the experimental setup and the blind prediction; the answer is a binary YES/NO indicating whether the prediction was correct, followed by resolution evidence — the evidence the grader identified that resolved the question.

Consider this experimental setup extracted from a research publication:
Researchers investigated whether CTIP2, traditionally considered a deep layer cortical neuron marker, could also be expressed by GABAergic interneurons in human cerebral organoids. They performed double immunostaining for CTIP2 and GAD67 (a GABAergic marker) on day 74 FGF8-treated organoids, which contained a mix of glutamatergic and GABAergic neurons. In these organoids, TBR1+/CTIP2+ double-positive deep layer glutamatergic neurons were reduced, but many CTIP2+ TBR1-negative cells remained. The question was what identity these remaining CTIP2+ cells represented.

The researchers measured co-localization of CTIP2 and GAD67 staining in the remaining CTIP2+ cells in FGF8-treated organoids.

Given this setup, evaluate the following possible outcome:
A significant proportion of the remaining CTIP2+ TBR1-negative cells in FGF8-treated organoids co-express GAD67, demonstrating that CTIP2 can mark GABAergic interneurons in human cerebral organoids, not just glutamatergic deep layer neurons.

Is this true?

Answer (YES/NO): YES